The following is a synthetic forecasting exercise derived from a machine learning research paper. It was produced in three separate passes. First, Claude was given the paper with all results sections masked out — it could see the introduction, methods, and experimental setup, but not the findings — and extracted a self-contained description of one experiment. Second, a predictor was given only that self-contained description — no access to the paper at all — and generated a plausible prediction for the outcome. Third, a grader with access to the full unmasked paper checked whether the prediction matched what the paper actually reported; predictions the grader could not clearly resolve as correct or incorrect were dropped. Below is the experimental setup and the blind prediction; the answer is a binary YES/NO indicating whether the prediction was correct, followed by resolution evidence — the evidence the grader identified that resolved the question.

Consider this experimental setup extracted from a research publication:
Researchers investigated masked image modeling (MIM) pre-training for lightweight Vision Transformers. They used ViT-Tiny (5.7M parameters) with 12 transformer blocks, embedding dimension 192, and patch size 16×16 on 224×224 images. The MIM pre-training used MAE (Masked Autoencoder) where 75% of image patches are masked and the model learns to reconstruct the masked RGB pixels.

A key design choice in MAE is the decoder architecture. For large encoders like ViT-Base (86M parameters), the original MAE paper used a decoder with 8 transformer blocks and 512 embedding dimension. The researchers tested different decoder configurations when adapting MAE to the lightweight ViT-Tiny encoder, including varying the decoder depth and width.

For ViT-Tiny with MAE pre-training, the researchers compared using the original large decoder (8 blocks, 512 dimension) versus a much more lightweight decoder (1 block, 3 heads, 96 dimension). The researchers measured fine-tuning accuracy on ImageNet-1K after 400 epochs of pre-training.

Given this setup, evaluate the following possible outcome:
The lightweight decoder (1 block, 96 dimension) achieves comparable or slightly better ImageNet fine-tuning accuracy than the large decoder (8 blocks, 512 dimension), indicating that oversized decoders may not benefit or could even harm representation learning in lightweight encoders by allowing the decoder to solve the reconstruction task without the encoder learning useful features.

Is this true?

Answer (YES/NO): YES